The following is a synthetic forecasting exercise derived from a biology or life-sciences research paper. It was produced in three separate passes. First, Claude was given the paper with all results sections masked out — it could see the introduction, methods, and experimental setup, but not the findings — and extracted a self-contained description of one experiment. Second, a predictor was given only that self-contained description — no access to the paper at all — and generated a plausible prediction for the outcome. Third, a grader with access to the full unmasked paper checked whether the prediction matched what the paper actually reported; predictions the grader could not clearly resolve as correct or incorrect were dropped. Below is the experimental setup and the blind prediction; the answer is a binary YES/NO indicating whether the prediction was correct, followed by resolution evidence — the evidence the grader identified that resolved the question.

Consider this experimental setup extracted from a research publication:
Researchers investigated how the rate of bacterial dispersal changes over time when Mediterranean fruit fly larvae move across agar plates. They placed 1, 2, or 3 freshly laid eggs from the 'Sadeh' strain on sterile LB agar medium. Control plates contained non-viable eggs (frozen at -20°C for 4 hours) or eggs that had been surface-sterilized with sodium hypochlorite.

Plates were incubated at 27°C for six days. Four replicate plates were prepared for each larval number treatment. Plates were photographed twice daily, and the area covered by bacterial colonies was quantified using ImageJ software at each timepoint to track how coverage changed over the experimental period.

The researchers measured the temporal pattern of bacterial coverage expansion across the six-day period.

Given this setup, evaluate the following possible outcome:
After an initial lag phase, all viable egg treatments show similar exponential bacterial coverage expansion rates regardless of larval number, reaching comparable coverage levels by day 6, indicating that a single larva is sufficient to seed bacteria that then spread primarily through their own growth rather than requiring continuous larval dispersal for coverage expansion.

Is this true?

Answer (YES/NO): NO